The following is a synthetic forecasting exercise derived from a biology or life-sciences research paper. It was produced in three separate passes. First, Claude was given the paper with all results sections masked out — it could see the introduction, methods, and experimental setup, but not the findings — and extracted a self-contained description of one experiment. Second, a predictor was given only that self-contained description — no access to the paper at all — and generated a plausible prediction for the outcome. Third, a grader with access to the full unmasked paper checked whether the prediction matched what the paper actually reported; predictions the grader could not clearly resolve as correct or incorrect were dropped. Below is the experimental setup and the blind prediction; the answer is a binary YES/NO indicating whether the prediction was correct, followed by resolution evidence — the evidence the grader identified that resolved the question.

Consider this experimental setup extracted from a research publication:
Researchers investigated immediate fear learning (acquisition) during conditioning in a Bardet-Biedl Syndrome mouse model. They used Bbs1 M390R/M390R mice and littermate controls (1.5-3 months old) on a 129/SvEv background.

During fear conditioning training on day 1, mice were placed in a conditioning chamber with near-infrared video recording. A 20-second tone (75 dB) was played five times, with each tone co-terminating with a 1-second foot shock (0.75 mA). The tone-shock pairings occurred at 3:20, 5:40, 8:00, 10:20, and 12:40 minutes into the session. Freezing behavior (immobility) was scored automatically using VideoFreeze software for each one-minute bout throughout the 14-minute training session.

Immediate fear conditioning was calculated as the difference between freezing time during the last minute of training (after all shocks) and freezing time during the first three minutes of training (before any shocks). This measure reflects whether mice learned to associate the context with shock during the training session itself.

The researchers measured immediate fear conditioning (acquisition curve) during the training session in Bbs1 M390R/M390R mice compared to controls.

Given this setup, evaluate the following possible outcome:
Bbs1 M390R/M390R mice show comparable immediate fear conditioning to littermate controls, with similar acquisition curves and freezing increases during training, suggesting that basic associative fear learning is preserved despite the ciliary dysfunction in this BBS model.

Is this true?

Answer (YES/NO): YES